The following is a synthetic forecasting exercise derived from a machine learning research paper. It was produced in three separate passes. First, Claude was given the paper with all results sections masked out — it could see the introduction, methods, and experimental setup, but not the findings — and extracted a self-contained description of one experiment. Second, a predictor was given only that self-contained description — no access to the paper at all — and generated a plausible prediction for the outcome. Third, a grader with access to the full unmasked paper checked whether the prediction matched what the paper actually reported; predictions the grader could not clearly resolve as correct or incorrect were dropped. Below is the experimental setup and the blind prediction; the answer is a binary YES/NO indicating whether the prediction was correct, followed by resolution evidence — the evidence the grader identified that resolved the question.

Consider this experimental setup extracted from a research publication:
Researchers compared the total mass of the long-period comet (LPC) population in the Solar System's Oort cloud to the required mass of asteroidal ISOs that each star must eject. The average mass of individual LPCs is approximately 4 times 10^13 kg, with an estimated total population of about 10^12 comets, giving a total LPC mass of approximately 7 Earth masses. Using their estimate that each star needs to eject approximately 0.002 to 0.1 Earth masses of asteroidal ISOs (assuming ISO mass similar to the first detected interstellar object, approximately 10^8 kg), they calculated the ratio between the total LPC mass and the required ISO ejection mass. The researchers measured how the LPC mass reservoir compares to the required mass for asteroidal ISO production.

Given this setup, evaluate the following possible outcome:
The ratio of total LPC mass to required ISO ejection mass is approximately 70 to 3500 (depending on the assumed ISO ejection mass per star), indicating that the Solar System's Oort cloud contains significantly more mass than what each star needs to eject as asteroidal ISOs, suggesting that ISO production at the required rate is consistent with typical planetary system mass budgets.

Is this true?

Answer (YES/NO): NO